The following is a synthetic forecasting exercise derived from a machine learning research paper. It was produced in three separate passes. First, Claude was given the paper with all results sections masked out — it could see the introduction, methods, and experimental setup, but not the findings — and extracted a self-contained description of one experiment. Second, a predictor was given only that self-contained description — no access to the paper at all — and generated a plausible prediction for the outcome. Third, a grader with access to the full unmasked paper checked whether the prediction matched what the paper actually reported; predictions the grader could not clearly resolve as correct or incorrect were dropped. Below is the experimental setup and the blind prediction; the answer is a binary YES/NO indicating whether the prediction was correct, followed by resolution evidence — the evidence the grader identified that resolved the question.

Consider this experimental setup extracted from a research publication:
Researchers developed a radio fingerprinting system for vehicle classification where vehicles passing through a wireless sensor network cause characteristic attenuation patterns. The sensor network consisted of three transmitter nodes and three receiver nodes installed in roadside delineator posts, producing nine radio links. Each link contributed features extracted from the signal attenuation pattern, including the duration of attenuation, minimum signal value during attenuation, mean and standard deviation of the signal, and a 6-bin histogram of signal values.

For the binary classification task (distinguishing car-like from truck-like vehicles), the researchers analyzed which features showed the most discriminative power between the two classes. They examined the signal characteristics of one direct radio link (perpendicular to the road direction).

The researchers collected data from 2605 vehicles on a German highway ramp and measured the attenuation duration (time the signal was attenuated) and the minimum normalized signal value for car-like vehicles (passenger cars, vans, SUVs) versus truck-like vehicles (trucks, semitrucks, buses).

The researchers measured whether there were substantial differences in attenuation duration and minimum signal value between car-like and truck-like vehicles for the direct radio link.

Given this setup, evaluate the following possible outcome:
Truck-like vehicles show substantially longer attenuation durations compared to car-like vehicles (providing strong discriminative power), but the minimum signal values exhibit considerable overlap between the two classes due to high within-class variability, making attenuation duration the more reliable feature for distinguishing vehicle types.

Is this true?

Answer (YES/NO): NO